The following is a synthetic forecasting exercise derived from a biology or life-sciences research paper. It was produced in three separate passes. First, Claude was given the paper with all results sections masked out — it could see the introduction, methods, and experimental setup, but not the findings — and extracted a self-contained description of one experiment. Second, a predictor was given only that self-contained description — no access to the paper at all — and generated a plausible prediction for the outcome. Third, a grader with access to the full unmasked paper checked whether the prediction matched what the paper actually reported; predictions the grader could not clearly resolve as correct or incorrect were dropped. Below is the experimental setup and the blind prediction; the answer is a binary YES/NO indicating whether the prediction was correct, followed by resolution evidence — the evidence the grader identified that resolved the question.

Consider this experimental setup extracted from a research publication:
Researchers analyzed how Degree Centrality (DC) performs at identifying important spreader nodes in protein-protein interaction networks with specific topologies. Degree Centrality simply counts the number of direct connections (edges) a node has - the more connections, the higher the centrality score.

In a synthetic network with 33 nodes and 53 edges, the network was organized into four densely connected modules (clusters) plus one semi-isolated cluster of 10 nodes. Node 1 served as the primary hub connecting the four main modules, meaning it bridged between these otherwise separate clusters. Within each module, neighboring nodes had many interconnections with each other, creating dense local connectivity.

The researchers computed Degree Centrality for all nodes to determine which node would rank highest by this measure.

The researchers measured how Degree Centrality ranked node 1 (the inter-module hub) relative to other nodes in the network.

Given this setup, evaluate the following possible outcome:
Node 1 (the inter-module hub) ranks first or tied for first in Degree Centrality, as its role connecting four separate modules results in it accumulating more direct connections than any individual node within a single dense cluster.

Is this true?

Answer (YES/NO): NO